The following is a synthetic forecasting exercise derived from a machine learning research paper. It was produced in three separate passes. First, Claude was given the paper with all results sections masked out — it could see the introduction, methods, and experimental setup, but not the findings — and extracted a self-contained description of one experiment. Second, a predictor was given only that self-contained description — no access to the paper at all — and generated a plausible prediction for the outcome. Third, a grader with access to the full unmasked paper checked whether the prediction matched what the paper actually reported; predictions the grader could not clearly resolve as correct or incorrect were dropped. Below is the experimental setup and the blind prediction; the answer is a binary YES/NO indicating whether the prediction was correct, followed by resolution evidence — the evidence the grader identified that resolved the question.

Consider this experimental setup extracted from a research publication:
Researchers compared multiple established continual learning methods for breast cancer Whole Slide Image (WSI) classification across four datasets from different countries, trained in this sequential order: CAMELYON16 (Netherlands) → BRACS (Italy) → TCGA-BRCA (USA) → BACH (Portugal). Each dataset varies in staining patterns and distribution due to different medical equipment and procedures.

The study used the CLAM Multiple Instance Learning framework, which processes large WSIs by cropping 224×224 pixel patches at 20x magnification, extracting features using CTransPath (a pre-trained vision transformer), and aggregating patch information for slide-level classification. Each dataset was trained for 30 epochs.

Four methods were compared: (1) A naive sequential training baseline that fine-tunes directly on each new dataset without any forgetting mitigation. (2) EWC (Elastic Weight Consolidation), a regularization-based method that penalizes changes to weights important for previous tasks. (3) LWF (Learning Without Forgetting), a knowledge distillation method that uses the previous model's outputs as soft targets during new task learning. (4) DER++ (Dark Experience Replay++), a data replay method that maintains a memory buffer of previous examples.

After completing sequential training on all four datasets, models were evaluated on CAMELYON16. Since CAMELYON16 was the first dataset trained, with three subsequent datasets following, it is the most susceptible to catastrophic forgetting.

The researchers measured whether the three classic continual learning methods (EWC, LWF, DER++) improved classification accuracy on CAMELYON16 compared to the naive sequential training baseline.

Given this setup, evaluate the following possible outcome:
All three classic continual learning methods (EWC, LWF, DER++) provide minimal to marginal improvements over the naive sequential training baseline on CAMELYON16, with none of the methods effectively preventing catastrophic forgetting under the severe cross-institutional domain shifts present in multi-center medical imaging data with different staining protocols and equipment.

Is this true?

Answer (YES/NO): NO